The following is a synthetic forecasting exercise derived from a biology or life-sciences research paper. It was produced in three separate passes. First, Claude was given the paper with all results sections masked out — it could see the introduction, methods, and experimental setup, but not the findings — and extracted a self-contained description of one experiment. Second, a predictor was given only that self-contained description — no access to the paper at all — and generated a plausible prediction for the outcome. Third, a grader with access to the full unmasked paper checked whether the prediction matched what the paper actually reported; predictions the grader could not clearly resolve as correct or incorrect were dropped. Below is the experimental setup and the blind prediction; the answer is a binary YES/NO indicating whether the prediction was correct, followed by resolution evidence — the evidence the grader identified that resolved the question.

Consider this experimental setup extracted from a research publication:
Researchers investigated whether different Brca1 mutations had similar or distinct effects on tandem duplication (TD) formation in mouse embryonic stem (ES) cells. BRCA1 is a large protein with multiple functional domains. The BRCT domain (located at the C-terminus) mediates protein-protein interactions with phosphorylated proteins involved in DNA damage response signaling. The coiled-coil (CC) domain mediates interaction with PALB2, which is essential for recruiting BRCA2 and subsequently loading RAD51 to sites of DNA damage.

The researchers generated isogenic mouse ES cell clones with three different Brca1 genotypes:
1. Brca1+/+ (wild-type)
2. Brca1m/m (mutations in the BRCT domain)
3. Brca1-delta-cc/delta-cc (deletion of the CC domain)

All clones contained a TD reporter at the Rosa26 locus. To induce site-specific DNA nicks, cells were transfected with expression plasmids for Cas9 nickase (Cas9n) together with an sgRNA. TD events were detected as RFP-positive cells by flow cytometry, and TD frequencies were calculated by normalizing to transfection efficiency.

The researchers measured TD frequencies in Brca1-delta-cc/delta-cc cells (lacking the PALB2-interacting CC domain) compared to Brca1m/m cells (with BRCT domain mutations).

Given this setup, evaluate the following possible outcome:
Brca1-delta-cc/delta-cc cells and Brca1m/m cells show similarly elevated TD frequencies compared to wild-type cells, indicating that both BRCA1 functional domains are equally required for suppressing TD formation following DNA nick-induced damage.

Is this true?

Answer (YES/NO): NO